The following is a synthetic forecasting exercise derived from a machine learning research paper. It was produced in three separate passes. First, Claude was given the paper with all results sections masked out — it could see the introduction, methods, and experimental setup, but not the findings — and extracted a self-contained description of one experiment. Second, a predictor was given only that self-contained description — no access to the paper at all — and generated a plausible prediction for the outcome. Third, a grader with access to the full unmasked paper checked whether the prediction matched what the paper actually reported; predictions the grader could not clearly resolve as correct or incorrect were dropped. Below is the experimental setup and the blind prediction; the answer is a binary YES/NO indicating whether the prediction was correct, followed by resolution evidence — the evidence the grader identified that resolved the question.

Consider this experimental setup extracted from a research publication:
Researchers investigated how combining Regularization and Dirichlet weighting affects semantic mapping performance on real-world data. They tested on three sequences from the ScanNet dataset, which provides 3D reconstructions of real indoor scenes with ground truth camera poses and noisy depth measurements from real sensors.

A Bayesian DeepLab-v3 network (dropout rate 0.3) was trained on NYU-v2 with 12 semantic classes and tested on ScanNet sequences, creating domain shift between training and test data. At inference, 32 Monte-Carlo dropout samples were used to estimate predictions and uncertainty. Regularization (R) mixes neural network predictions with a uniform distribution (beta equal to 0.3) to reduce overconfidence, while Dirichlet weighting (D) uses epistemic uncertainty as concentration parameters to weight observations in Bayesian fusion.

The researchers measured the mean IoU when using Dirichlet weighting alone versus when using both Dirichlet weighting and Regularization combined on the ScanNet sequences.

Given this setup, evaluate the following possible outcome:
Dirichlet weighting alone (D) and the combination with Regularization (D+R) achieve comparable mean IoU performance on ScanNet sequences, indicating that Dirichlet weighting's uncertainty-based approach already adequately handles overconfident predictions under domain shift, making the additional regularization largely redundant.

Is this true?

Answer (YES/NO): YES